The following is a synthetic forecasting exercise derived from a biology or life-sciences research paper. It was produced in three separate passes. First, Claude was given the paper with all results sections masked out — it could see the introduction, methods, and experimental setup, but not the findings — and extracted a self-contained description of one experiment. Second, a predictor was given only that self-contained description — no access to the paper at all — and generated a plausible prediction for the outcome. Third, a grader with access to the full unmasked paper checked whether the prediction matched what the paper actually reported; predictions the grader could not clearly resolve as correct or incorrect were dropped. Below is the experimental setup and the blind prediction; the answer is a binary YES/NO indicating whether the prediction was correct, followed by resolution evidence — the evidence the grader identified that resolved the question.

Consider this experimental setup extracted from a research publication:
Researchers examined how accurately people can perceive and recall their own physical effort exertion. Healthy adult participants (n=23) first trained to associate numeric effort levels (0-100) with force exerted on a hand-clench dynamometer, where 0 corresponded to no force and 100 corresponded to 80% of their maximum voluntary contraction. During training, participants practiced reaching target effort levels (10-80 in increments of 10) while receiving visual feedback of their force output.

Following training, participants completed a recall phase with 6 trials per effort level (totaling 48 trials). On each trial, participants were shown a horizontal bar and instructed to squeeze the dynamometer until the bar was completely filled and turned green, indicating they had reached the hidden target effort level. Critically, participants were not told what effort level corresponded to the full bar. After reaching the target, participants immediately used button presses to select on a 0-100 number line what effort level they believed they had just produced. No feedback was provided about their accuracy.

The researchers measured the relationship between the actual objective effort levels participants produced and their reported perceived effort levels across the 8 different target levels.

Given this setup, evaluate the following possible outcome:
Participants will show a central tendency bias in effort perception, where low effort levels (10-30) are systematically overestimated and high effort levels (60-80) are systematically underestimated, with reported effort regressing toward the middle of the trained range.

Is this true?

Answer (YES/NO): NO